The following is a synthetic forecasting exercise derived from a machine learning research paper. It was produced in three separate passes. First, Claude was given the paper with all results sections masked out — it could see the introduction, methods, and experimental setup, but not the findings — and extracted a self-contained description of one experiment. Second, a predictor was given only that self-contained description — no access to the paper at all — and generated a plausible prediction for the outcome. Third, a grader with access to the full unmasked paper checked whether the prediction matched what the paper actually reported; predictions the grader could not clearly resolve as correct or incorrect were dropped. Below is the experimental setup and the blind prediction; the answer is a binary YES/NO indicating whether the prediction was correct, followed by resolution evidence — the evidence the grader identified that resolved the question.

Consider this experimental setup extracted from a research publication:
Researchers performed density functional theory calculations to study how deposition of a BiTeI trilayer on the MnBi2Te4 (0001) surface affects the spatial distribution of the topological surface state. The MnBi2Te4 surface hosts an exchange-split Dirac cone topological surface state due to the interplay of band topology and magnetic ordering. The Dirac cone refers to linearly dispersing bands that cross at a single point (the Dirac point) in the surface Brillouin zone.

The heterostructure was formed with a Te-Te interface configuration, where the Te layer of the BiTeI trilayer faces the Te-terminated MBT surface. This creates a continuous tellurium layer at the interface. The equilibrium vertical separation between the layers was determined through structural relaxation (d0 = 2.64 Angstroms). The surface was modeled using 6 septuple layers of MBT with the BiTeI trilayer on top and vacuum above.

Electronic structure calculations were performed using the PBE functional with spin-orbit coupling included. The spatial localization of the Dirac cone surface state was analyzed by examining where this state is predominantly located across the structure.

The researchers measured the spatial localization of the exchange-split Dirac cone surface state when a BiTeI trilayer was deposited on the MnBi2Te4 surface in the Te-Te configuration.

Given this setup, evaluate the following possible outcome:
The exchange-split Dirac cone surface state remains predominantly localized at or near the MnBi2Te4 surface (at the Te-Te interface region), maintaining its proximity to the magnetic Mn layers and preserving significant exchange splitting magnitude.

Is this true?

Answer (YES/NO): NO